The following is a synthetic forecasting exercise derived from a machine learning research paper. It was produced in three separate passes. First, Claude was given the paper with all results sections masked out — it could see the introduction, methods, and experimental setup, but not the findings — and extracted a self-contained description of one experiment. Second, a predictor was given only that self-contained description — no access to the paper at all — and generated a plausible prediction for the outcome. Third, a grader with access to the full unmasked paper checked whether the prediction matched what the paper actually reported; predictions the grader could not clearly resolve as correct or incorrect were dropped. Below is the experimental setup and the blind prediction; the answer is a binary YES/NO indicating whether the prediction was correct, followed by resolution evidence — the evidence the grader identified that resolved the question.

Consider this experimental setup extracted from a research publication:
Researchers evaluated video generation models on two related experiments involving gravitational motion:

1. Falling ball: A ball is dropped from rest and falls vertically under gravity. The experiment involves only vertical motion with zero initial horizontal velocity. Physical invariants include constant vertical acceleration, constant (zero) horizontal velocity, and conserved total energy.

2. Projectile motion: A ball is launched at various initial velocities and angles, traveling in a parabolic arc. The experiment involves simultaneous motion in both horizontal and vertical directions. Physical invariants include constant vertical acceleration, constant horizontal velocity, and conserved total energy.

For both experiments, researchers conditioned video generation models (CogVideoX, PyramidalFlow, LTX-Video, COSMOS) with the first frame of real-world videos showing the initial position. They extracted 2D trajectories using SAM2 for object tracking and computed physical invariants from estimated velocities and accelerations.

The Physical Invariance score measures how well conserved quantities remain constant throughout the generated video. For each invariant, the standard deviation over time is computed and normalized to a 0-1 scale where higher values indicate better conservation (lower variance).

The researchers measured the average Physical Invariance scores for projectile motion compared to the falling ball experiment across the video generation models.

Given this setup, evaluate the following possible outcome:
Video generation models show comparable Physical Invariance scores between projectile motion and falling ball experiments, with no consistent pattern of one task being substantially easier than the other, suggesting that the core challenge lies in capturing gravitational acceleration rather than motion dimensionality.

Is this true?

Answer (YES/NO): NO